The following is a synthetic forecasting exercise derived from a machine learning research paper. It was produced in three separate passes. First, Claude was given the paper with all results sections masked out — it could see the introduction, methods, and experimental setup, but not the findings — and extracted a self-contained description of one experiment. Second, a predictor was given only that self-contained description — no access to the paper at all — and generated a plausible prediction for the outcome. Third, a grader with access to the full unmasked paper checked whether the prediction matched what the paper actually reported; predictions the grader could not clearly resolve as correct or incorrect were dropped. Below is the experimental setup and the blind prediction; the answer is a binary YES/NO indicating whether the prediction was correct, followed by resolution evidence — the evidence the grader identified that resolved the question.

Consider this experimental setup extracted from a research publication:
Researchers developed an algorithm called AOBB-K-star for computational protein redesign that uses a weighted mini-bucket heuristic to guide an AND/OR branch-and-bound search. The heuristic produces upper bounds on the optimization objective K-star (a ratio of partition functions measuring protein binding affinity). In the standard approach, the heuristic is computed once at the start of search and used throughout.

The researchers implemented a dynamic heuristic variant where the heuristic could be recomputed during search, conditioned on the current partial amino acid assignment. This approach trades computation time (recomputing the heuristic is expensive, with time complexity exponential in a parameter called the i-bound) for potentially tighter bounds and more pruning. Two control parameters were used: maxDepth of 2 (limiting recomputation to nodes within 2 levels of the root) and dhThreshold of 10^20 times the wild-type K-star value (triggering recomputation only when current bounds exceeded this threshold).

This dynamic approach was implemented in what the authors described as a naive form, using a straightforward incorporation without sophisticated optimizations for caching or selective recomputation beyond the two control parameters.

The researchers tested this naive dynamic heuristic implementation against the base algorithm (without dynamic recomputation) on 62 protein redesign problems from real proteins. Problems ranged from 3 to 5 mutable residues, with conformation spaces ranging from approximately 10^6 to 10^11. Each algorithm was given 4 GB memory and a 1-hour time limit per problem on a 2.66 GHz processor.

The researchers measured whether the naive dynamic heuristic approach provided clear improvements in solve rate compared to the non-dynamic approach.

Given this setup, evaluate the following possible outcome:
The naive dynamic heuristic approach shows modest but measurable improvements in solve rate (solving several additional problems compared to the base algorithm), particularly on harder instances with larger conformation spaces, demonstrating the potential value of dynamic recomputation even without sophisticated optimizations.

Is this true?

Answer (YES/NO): NO